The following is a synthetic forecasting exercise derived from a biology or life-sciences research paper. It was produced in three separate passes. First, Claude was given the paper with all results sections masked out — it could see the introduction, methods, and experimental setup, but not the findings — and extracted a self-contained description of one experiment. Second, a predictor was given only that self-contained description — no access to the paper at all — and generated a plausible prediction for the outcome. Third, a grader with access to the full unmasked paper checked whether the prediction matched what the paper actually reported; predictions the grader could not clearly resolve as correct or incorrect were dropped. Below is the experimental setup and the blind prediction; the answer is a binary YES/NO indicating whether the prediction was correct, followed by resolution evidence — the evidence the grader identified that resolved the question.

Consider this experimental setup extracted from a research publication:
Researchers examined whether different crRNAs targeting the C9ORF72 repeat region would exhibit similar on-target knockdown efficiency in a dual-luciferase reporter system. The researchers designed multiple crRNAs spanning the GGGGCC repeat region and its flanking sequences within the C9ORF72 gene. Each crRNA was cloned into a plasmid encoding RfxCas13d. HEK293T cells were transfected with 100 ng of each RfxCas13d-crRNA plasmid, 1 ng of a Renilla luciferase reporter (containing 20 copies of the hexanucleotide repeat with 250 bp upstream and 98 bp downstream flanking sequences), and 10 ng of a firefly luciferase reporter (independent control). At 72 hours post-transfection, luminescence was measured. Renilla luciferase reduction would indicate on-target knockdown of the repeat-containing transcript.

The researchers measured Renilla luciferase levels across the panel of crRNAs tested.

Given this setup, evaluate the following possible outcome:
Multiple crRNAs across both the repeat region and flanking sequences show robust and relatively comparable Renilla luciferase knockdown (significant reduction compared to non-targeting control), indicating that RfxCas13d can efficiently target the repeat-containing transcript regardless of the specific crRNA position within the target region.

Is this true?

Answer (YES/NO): NO